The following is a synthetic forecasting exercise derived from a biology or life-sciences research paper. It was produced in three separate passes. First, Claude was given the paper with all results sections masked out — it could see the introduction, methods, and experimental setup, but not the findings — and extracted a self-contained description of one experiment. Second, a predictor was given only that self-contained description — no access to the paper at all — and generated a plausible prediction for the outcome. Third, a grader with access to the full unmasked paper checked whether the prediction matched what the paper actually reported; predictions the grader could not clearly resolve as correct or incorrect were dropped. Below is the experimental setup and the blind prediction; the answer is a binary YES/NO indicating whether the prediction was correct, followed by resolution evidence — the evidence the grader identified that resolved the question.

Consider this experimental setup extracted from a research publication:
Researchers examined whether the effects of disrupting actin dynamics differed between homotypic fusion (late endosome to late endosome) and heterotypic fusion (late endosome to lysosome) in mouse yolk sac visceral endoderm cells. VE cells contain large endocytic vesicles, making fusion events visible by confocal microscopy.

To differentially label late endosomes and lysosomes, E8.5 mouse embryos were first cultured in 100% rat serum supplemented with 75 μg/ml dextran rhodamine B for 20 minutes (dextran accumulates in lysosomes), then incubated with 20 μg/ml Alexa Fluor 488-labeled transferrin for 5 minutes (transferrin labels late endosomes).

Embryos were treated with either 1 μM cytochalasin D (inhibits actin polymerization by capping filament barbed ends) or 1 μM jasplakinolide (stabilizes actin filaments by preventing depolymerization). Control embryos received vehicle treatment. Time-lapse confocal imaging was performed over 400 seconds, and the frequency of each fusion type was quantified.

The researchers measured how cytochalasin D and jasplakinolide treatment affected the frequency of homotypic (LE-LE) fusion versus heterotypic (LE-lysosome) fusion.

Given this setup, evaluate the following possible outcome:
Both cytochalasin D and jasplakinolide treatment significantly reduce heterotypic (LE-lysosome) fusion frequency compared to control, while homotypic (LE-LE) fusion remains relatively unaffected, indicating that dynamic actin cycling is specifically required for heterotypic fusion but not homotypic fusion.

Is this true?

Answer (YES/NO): NO